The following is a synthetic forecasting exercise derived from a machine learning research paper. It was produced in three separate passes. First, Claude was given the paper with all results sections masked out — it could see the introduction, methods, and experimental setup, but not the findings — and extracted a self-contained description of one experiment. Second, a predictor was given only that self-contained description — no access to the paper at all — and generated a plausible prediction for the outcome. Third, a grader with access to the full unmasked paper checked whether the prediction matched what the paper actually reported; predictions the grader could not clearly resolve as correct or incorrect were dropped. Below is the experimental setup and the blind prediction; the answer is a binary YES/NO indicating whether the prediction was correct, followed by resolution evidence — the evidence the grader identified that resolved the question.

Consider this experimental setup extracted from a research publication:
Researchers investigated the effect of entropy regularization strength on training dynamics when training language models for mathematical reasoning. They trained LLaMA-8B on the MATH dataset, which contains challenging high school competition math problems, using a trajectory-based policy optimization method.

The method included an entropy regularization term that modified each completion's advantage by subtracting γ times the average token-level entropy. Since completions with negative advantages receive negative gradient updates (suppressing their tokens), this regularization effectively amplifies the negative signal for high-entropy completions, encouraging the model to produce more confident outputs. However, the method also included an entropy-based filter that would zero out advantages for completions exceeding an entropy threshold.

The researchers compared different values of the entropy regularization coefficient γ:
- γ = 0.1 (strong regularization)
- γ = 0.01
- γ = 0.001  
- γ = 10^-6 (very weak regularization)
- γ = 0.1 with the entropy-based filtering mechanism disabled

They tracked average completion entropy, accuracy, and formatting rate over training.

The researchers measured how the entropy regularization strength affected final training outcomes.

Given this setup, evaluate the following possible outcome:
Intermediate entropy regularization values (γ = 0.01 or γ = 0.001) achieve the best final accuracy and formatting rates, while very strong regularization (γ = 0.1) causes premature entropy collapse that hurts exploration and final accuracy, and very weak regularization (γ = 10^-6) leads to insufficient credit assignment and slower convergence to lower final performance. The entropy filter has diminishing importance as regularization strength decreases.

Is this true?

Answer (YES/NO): NO